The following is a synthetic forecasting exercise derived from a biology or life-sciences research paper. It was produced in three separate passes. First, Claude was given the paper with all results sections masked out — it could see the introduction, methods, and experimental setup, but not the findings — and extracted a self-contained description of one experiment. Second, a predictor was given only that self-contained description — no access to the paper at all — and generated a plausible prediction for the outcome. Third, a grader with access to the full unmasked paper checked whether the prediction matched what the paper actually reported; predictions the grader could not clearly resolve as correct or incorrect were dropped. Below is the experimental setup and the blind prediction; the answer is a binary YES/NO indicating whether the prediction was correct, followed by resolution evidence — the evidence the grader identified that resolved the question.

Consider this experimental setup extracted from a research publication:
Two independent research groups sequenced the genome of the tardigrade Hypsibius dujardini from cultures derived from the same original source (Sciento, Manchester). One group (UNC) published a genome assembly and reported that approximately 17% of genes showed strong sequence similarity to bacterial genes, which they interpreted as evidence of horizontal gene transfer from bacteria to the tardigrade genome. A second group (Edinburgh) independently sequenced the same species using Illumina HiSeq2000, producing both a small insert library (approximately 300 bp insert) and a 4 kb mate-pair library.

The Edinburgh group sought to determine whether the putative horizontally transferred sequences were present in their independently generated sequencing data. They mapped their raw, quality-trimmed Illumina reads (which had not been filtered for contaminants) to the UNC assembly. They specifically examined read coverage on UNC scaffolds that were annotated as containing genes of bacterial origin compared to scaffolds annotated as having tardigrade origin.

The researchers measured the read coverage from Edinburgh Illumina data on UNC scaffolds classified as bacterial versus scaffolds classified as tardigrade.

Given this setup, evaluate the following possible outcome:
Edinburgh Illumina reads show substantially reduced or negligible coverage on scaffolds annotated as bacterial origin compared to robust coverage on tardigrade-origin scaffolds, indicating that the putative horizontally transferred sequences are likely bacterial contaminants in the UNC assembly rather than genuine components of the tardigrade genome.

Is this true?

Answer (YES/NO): YES